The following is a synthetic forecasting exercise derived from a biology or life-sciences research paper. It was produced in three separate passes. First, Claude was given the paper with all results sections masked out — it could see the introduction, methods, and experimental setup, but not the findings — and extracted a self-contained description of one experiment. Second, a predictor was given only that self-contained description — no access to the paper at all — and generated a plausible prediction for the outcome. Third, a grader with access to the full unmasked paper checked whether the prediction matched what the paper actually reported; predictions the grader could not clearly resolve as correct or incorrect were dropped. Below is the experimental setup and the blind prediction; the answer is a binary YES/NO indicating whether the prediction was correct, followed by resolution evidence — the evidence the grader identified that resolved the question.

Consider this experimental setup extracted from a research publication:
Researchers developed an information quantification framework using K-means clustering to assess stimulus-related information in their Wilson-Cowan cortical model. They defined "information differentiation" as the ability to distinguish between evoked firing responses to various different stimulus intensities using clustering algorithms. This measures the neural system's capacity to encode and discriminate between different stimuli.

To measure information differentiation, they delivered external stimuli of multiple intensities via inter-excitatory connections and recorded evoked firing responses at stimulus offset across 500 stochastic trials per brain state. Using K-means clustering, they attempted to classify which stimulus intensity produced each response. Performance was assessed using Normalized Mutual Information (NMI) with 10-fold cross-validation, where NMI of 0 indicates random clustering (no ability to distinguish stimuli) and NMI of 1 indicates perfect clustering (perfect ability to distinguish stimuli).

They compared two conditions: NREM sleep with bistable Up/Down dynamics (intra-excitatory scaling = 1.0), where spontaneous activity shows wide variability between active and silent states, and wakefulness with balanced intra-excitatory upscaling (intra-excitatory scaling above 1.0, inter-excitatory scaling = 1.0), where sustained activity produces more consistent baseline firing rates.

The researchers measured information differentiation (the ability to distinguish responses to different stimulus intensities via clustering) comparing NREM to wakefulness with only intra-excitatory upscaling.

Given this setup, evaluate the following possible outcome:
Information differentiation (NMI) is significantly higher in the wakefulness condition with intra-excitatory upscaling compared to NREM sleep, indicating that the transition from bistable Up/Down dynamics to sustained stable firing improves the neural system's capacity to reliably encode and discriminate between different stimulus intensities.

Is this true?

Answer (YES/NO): NO